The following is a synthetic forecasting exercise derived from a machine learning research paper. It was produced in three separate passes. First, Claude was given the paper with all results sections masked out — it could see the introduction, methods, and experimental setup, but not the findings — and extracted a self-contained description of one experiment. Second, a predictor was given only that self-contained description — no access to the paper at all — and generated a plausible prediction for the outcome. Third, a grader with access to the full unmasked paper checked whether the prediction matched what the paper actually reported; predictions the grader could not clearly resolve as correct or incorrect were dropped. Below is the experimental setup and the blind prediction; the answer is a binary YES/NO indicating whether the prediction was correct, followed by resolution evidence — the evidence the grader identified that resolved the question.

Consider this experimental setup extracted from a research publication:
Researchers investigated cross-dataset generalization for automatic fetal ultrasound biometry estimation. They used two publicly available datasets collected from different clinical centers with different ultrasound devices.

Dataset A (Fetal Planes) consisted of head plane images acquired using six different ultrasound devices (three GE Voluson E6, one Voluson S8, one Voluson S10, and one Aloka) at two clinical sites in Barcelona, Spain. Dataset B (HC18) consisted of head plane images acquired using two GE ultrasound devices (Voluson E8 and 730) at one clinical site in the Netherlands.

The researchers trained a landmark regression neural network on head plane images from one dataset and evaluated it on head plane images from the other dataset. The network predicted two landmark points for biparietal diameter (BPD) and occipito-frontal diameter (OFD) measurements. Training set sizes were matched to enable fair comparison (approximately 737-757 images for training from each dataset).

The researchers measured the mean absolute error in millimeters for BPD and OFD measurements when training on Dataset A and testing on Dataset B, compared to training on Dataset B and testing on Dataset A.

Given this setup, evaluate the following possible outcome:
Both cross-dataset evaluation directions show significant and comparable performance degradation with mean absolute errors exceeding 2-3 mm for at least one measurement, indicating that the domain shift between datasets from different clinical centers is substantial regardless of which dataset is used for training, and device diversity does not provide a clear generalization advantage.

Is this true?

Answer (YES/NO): NO